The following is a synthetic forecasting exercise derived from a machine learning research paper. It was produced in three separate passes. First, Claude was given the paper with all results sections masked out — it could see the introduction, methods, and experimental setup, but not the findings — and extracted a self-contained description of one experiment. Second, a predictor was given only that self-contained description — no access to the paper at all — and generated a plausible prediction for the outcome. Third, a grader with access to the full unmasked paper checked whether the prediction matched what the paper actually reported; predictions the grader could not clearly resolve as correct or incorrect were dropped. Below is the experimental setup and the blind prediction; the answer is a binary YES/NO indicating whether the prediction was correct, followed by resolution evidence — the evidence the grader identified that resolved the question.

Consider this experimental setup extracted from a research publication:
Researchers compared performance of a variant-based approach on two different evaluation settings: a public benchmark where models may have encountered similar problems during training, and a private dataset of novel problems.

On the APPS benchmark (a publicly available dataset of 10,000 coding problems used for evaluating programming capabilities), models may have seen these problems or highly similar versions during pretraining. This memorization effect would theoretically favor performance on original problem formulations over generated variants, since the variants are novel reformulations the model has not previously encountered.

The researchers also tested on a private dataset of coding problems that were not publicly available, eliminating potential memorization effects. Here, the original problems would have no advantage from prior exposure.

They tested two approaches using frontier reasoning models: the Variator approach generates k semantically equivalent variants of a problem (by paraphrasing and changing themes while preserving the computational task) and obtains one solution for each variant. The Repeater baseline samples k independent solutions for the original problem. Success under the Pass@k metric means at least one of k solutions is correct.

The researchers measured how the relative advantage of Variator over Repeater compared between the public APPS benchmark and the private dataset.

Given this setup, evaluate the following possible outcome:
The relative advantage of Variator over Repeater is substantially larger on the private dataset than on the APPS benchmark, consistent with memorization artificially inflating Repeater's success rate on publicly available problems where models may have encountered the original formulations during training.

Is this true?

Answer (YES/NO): YES